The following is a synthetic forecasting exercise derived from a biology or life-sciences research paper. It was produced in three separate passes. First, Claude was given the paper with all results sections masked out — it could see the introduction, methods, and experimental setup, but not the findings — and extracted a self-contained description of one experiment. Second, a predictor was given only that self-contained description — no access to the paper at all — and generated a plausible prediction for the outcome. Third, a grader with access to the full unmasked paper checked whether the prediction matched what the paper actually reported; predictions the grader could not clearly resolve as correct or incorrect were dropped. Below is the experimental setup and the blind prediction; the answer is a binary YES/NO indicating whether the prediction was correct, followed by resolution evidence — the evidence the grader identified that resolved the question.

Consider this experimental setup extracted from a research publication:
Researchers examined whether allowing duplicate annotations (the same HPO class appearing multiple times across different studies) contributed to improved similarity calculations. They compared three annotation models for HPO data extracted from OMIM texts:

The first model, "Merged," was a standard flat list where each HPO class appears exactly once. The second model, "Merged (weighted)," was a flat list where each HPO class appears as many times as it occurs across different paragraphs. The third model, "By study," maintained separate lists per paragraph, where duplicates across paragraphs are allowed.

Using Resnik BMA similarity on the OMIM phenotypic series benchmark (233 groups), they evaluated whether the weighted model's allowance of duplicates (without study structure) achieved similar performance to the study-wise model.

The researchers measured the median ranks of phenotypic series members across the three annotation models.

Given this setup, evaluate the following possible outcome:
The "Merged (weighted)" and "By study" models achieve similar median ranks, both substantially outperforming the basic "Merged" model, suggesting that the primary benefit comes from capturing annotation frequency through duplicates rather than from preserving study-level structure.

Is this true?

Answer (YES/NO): NO